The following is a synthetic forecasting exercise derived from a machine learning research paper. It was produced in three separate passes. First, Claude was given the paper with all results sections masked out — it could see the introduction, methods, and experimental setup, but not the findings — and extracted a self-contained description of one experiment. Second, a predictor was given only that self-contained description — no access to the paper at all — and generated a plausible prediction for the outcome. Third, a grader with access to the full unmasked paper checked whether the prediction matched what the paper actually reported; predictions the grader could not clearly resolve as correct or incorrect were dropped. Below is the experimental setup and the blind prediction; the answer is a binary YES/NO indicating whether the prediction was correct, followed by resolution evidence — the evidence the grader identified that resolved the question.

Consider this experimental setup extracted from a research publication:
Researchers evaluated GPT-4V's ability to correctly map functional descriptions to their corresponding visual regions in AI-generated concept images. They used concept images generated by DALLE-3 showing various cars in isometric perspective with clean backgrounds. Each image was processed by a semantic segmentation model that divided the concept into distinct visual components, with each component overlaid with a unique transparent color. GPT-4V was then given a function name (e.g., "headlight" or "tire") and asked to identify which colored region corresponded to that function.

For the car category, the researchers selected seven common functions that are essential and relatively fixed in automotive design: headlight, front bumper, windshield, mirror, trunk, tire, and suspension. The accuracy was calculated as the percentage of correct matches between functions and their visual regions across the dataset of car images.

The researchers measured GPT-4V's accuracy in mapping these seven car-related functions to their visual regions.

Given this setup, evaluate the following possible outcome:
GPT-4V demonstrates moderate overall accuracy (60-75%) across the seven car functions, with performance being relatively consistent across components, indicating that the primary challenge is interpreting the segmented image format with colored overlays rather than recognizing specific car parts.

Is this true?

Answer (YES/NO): NO